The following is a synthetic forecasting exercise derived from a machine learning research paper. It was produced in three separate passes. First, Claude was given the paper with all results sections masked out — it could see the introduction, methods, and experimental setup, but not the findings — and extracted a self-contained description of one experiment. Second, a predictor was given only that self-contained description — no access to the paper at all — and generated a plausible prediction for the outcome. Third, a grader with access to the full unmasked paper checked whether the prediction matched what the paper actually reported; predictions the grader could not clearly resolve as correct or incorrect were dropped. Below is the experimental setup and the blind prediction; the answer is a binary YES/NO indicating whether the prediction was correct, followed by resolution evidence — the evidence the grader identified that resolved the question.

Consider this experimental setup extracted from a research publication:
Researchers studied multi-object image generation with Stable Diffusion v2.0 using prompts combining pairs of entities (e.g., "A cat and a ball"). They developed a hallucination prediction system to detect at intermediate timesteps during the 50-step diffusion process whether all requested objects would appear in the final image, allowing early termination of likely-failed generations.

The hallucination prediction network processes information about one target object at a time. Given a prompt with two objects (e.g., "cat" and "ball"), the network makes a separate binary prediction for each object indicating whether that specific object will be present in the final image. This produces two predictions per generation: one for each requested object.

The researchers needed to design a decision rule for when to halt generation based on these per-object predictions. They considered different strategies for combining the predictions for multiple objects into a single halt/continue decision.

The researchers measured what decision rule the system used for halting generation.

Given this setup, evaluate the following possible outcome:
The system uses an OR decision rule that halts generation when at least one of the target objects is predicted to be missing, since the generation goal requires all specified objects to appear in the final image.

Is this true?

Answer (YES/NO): YES